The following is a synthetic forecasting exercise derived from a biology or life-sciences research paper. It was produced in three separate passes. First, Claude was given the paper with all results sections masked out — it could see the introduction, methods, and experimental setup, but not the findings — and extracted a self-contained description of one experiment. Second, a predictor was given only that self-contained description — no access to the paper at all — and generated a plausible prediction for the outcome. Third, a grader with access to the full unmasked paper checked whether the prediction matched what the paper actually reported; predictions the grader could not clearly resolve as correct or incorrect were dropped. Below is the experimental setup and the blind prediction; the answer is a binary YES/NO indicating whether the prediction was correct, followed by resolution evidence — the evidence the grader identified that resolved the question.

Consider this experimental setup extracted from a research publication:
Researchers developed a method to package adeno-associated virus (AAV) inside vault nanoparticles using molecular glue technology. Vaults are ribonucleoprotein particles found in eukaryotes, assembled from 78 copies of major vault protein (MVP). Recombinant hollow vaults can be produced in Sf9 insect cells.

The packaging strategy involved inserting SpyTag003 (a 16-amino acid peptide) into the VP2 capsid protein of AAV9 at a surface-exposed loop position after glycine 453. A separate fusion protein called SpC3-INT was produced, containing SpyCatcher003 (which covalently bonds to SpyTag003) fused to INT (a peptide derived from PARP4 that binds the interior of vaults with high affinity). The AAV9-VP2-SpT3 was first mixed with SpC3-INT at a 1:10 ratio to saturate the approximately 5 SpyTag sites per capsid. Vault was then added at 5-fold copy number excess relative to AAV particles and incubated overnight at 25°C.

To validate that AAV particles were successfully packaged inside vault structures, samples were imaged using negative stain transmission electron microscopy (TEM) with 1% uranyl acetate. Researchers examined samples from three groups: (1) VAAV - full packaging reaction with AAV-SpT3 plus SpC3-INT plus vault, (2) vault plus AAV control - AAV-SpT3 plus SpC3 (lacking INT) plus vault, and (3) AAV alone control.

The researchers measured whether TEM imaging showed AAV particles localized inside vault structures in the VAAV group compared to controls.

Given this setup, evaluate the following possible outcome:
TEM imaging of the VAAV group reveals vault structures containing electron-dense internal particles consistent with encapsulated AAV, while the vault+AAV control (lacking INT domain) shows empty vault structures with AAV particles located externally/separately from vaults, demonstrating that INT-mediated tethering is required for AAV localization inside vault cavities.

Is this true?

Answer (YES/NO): YES